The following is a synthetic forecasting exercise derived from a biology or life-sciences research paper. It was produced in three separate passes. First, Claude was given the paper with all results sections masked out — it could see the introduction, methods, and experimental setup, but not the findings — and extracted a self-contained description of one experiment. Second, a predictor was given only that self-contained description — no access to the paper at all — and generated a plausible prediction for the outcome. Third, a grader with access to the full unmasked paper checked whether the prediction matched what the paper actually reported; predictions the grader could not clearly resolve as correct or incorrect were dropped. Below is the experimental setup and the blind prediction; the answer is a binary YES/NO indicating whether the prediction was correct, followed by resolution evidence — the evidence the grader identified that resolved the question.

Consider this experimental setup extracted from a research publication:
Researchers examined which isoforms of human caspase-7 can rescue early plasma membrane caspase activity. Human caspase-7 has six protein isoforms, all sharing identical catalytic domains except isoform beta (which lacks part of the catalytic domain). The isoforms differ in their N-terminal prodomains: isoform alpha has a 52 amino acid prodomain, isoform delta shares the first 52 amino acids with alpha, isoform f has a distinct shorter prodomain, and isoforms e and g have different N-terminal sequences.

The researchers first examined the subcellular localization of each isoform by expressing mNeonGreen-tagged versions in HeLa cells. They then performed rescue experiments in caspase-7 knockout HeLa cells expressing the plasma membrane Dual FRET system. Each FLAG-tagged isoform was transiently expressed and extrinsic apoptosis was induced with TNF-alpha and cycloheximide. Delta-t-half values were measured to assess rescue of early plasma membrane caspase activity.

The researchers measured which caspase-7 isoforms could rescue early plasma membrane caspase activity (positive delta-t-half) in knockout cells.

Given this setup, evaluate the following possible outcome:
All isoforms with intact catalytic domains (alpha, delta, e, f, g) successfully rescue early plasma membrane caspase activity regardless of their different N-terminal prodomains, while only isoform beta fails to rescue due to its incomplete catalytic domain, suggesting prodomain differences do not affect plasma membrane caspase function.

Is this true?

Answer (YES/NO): NO